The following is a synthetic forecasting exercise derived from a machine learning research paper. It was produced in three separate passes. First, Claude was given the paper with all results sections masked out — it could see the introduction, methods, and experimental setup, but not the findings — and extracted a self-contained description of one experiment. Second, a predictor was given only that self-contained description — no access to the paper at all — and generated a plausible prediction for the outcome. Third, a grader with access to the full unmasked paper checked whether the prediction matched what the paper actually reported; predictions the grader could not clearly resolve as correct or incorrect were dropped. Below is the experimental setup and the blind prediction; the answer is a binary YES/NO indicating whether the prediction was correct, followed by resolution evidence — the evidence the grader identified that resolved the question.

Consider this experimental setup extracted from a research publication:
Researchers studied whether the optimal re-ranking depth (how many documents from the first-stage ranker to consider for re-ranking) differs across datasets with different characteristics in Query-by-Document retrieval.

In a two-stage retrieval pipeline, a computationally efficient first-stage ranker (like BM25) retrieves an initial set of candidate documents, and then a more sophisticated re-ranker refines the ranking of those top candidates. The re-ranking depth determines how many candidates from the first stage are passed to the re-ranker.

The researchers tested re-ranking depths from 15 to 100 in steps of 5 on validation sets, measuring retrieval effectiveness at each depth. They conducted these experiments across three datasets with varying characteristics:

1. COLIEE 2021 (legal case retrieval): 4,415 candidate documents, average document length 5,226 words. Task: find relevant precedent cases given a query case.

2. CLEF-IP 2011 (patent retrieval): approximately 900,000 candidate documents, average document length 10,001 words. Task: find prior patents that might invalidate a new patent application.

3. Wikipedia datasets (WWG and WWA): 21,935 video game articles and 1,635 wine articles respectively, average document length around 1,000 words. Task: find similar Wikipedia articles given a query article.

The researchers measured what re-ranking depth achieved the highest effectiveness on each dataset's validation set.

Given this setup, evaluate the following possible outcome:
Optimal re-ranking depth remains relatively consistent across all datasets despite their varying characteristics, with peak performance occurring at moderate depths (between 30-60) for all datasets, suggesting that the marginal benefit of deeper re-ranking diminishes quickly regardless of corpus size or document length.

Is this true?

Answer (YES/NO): NO